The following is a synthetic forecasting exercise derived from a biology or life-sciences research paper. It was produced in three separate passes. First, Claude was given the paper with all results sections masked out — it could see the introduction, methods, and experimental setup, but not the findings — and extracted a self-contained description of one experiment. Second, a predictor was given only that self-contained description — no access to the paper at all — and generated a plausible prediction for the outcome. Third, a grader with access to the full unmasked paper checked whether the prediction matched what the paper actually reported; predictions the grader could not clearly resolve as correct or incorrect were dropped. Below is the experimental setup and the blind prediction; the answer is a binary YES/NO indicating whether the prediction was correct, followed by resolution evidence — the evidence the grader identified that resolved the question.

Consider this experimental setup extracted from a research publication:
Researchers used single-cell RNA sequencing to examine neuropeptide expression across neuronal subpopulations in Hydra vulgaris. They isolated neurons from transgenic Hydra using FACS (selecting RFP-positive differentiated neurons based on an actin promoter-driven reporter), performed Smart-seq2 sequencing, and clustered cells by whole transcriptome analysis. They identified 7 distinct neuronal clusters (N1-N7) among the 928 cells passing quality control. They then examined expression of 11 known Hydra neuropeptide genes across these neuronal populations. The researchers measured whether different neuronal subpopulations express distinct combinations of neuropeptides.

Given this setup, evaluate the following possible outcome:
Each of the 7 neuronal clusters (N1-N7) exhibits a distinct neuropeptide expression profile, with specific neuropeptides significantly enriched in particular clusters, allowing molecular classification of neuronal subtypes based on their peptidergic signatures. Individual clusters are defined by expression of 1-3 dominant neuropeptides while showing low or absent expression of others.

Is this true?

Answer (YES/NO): YES